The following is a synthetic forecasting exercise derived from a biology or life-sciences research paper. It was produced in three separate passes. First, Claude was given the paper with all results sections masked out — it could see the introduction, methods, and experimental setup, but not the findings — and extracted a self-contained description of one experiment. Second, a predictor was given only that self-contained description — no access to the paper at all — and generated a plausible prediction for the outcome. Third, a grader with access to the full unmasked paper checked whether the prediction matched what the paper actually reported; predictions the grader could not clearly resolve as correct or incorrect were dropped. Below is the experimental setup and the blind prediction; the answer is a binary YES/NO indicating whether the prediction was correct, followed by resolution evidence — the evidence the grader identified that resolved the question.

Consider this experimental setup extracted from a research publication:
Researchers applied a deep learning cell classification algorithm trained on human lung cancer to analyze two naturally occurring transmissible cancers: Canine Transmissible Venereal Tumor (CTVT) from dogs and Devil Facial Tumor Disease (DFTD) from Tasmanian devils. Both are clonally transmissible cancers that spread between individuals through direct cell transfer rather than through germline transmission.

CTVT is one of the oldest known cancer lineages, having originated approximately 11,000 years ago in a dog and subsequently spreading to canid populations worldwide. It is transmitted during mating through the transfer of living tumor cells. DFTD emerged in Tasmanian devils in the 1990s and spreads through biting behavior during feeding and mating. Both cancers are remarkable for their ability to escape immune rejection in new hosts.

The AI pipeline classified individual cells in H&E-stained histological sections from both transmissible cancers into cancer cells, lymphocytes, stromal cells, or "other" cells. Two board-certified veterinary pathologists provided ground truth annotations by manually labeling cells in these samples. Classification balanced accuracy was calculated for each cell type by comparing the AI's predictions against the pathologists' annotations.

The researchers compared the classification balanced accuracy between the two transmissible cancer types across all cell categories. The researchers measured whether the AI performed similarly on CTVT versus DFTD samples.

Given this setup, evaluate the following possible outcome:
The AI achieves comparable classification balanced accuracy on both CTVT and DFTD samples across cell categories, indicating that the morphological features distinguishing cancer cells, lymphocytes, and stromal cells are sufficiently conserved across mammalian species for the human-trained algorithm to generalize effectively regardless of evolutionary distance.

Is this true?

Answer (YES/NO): NO